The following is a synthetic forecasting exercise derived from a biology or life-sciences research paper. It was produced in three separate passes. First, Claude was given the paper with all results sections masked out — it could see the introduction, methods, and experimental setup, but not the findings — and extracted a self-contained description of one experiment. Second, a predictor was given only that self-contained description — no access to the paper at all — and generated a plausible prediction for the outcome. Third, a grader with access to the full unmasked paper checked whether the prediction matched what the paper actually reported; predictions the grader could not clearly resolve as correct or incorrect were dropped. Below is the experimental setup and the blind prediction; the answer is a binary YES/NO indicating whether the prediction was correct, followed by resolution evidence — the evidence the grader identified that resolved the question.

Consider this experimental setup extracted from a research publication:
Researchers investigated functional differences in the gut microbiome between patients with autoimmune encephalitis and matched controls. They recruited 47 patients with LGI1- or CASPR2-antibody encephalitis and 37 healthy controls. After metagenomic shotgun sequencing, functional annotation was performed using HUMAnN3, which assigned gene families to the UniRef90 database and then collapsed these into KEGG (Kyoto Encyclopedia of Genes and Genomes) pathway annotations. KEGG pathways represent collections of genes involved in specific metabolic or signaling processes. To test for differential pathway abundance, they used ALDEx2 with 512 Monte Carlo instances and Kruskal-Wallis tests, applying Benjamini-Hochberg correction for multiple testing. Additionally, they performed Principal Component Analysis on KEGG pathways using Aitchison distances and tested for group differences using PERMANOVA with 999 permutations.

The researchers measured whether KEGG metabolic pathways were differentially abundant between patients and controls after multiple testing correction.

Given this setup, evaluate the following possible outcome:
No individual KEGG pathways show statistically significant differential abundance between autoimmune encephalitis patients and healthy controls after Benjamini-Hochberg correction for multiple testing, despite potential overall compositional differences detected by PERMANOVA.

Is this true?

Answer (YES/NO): YES